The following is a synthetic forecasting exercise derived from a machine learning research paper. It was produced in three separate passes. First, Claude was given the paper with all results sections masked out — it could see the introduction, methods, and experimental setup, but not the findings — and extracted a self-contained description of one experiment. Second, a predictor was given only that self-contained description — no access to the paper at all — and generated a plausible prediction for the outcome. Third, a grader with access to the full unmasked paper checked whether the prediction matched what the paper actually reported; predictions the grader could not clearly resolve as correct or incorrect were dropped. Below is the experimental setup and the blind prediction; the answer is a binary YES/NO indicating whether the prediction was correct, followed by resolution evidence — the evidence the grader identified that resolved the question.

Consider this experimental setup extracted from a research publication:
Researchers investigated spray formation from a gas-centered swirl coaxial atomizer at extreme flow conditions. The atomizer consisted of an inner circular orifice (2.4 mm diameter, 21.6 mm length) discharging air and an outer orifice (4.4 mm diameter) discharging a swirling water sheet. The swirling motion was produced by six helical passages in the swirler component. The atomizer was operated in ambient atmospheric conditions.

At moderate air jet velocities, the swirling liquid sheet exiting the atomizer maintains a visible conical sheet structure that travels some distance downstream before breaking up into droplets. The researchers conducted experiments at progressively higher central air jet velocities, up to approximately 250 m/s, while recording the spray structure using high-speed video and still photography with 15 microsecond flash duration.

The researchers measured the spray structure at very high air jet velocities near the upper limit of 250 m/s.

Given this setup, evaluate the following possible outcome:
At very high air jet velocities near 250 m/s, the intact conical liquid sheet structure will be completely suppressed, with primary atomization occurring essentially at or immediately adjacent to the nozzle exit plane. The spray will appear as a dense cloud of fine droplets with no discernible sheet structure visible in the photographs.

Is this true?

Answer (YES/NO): NO